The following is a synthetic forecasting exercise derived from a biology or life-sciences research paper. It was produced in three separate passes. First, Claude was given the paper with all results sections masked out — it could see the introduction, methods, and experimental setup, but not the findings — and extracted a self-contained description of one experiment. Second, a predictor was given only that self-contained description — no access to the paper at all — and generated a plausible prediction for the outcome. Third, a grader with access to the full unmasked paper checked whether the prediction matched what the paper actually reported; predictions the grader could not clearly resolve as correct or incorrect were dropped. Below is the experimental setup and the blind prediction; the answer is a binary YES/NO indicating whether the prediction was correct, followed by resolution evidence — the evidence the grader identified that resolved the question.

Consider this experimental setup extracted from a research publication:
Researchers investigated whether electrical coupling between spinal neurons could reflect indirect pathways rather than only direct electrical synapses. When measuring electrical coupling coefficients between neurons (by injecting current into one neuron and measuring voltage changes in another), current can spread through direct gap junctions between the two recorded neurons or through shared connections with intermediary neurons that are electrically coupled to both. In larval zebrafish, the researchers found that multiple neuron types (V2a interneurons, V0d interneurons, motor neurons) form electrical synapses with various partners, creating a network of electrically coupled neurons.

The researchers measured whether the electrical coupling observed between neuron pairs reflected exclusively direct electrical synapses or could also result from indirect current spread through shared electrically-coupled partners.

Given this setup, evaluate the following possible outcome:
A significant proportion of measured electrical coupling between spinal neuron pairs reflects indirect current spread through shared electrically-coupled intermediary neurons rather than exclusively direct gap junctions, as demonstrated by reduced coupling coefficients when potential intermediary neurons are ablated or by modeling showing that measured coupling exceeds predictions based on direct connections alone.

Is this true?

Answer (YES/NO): NO